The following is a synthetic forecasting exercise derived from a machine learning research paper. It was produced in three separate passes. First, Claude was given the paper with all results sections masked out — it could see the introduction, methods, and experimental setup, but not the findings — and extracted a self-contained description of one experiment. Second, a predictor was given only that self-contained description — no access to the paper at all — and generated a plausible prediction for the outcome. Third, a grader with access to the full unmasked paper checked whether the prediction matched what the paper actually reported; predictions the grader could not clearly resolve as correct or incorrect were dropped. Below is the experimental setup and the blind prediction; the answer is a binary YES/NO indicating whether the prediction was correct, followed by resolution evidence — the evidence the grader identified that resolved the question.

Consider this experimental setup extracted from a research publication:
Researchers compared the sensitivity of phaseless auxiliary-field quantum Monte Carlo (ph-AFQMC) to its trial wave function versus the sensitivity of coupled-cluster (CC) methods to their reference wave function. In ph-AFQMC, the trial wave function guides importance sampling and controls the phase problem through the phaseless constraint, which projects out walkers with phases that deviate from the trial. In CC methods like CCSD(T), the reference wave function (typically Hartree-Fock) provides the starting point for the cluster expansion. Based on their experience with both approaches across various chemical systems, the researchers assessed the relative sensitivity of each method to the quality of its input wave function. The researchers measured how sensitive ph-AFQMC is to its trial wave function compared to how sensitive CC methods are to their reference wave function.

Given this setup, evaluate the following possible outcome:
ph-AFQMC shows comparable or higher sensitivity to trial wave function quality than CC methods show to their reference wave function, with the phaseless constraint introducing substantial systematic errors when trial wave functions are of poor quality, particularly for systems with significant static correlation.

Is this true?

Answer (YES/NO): YES